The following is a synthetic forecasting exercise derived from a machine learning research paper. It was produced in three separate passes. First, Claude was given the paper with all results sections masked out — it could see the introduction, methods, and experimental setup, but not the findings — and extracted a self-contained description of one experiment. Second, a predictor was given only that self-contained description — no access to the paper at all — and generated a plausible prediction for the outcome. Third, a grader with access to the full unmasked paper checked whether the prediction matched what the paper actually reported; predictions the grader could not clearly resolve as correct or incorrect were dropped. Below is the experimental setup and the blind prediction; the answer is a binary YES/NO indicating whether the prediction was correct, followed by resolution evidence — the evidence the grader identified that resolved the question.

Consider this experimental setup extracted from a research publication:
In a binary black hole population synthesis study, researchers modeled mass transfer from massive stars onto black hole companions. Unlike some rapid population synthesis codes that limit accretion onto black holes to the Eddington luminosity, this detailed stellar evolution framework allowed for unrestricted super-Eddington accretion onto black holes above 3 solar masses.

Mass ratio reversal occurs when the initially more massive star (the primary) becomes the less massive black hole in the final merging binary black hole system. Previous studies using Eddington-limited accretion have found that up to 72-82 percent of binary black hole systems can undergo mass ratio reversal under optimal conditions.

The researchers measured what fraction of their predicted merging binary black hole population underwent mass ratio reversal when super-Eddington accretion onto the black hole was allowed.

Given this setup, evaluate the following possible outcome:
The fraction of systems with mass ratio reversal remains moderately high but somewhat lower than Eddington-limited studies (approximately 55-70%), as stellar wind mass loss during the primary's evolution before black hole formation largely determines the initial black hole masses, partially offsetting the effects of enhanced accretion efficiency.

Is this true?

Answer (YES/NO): NO